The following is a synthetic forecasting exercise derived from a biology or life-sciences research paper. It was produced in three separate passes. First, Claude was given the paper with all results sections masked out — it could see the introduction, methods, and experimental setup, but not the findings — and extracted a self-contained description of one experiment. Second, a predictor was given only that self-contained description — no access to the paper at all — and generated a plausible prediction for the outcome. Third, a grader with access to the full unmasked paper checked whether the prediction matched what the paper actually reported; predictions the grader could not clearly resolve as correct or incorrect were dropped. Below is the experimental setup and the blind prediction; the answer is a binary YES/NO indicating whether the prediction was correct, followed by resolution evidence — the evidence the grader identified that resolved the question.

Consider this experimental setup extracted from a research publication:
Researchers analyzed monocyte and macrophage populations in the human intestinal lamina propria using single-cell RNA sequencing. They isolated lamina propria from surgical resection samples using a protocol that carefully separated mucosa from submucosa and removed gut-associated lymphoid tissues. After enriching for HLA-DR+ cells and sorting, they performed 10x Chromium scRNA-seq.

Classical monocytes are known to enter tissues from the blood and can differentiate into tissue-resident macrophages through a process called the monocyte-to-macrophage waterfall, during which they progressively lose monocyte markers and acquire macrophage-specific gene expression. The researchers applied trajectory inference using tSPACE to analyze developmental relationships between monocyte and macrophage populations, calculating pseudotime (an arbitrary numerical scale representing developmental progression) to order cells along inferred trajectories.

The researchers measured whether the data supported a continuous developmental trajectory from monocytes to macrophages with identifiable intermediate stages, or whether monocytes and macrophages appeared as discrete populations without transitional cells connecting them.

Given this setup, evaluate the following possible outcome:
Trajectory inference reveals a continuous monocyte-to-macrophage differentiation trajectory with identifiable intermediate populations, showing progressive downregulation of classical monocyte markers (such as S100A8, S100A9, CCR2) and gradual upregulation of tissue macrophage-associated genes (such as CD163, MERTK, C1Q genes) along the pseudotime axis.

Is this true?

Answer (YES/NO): YES